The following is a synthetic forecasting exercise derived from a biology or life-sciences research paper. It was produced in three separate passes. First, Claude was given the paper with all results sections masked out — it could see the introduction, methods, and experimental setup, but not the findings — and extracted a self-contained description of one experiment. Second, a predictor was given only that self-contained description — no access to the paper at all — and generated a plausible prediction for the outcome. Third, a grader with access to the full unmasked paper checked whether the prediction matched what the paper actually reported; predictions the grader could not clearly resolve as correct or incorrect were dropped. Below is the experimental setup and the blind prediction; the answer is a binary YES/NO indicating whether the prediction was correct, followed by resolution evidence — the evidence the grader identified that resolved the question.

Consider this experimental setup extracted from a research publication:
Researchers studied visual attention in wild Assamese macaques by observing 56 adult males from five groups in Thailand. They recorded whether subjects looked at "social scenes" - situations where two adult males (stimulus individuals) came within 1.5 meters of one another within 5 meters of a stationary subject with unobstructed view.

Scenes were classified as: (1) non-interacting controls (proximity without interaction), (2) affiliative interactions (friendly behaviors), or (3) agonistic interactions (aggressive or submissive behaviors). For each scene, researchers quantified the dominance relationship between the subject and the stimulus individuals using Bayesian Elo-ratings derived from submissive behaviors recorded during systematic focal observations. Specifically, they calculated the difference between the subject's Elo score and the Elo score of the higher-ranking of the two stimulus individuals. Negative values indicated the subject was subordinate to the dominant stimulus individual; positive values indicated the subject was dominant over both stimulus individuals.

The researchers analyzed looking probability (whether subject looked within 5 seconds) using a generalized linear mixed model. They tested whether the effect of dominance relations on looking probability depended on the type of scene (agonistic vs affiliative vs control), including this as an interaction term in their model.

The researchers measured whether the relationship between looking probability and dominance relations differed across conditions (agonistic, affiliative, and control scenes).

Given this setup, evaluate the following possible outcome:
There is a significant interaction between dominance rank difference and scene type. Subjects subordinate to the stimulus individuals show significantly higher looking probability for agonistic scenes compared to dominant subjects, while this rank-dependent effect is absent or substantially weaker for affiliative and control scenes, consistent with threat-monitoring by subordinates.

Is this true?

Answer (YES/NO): NO